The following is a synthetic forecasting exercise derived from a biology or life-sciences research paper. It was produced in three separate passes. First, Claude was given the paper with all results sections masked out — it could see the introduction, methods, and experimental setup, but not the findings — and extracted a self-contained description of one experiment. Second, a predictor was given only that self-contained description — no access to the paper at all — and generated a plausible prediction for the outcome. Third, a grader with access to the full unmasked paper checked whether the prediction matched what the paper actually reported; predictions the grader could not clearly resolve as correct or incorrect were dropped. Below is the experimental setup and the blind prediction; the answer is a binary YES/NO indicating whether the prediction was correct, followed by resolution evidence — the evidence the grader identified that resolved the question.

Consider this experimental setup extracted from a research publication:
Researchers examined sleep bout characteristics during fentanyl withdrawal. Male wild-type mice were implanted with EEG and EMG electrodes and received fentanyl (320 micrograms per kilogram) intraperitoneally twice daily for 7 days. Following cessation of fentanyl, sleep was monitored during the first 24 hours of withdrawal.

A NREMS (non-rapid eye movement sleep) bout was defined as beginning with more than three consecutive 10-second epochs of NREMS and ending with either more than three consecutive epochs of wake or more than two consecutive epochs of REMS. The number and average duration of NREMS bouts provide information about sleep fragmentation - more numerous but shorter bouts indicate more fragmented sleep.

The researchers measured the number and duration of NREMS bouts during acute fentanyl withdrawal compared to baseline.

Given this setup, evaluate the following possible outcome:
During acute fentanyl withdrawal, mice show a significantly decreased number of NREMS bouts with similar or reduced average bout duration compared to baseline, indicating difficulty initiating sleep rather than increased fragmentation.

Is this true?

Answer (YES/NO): NO